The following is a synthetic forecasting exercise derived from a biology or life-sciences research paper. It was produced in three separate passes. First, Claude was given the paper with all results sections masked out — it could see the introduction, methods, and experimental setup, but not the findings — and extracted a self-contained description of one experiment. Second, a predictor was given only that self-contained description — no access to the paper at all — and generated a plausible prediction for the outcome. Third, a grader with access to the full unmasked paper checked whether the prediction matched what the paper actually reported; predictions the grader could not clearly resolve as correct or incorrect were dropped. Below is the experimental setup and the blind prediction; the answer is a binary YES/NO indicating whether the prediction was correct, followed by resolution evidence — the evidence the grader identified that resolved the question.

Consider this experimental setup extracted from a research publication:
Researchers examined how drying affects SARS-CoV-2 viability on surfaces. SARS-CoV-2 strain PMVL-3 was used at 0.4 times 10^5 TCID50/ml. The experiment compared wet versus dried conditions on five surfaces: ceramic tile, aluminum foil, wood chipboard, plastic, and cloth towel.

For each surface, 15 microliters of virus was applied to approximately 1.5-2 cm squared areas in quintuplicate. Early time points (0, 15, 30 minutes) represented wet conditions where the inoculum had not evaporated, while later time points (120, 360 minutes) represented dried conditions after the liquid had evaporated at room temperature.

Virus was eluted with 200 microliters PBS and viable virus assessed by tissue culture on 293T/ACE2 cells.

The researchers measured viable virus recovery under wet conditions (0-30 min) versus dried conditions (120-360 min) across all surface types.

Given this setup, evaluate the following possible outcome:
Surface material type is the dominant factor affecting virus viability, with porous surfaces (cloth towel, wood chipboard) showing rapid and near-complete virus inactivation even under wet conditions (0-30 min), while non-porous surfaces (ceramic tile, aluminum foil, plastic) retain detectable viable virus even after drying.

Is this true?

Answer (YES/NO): NO